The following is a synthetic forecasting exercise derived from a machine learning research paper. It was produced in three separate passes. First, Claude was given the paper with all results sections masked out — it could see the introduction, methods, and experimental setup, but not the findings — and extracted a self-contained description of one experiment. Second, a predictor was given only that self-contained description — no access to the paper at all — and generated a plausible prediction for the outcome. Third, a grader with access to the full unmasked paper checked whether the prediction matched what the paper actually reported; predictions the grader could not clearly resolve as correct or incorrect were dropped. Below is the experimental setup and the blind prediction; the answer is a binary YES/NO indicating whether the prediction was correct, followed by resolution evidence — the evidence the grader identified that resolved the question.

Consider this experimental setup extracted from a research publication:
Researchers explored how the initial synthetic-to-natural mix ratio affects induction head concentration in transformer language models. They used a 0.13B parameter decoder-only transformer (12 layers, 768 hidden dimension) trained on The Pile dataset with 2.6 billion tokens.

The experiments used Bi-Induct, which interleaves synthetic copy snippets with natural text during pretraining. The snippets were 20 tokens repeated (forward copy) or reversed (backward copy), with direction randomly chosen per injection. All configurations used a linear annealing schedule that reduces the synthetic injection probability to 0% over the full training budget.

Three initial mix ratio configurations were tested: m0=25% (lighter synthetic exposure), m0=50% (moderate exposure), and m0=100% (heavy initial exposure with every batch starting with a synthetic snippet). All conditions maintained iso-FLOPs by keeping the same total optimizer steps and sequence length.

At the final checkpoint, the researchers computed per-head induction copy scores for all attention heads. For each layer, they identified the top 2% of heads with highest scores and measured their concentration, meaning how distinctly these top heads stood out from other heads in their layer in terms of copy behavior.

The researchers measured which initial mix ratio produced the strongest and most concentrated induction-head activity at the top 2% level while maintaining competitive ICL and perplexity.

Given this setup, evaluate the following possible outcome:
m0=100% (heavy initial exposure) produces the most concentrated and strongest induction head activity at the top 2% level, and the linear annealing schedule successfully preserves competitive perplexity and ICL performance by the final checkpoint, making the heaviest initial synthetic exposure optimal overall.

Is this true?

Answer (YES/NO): NO